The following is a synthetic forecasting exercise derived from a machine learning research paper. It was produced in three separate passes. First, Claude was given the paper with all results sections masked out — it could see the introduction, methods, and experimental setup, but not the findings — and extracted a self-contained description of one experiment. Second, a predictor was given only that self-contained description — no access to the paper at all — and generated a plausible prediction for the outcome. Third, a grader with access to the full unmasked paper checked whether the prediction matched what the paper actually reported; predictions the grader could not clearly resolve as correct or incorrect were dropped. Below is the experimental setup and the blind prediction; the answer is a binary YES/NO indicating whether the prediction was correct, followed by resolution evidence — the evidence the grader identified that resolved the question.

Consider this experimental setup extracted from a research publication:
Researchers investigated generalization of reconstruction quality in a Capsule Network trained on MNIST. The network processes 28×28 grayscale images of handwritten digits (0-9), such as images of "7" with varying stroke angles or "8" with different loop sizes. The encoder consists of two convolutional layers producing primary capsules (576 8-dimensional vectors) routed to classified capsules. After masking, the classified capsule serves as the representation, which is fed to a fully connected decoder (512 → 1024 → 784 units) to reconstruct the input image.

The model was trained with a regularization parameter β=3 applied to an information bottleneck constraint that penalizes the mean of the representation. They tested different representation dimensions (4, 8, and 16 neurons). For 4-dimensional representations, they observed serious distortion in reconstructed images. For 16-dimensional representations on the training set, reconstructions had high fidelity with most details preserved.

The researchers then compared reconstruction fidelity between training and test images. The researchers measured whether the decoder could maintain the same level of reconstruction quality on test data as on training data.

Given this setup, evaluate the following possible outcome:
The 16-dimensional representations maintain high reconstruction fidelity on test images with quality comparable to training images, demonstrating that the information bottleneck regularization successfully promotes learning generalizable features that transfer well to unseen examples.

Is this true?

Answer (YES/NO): NO